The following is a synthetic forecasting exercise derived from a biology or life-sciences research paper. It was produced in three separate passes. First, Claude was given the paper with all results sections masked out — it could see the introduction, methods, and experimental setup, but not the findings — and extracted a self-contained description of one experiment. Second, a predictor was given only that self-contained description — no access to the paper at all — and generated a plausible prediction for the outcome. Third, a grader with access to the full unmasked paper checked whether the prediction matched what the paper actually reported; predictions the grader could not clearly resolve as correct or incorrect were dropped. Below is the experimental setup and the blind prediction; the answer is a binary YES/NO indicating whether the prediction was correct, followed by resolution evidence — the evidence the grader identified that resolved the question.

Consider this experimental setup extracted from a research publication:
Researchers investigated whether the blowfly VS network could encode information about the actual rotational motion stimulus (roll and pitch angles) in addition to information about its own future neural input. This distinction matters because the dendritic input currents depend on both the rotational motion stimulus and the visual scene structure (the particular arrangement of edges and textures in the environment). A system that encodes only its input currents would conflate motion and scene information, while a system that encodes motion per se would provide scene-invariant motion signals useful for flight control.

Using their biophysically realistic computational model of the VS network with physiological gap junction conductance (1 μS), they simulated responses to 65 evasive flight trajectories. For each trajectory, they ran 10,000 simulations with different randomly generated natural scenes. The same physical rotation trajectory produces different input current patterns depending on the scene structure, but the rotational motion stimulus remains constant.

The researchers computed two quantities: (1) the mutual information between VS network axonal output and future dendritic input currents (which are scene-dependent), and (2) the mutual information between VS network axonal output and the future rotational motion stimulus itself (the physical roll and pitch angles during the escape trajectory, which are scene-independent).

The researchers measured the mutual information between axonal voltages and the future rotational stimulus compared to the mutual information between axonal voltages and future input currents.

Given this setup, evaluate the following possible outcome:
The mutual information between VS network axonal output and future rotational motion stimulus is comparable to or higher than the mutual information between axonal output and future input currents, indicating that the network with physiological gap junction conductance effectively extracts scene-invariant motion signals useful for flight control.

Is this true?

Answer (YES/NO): NO